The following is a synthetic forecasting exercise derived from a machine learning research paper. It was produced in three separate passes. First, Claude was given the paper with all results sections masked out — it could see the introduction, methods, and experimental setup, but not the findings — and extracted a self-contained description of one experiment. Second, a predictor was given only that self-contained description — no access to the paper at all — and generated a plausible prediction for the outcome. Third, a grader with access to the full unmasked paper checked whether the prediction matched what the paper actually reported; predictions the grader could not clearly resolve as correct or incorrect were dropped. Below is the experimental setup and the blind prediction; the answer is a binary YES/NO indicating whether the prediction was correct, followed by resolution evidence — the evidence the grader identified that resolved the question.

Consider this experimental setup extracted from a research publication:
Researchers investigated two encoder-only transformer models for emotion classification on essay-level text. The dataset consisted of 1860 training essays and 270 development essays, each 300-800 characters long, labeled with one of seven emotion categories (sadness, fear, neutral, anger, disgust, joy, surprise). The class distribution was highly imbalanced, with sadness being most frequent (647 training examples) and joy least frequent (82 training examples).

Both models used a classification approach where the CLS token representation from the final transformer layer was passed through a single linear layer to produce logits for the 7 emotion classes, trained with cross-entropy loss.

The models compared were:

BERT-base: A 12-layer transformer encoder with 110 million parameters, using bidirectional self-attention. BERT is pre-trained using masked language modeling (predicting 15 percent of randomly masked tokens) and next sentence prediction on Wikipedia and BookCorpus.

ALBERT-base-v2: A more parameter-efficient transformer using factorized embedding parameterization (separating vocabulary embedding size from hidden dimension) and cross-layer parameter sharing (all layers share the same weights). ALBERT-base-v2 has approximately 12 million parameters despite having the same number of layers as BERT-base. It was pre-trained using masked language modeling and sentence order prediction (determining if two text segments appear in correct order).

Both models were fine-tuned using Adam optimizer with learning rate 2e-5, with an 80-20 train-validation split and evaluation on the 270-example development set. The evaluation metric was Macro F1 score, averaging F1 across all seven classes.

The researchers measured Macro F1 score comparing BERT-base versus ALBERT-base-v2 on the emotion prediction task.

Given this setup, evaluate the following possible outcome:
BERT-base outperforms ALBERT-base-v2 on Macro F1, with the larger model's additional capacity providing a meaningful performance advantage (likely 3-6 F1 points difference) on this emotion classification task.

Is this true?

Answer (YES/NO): NO